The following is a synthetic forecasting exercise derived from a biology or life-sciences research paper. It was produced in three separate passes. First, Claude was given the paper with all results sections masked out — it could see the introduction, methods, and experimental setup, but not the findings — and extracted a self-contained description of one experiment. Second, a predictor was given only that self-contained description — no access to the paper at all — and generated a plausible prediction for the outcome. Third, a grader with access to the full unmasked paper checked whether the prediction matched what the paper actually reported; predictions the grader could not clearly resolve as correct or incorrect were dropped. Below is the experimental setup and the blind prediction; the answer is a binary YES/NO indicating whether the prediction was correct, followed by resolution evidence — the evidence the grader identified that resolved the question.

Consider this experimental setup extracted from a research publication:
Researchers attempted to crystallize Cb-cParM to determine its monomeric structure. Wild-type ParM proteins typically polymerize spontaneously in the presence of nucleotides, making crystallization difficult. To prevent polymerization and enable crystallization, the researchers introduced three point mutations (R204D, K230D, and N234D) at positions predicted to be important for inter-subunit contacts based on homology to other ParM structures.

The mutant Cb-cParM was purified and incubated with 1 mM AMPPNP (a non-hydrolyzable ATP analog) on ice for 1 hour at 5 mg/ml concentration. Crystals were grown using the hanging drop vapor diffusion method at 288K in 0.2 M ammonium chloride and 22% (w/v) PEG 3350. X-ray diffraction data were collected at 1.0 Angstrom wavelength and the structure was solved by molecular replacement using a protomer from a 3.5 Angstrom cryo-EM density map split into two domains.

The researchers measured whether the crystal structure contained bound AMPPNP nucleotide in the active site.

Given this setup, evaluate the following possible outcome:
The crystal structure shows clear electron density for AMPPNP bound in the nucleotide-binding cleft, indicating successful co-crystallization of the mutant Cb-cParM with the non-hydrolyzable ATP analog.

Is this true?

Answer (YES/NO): NO